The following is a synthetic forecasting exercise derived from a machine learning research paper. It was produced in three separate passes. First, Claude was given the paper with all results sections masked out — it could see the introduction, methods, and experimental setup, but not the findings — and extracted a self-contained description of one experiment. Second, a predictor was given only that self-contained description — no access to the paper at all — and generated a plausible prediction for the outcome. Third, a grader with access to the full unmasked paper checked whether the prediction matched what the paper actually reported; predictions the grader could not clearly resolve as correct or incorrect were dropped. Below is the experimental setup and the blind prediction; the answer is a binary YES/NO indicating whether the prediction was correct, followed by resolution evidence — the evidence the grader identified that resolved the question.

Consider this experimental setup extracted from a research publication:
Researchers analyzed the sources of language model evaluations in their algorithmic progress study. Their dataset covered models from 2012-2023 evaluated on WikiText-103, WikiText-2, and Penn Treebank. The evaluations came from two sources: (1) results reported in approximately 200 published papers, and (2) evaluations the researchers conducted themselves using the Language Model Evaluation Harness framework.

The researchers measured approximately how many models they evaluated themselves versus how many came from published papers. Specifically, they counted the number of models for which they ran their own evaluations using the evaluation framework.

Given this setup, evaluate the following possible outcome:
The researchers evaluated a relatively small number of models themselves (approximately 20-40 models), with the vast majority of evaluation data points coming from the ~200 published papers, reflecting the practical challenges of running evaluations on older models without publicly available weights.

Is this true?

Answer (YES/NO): YES